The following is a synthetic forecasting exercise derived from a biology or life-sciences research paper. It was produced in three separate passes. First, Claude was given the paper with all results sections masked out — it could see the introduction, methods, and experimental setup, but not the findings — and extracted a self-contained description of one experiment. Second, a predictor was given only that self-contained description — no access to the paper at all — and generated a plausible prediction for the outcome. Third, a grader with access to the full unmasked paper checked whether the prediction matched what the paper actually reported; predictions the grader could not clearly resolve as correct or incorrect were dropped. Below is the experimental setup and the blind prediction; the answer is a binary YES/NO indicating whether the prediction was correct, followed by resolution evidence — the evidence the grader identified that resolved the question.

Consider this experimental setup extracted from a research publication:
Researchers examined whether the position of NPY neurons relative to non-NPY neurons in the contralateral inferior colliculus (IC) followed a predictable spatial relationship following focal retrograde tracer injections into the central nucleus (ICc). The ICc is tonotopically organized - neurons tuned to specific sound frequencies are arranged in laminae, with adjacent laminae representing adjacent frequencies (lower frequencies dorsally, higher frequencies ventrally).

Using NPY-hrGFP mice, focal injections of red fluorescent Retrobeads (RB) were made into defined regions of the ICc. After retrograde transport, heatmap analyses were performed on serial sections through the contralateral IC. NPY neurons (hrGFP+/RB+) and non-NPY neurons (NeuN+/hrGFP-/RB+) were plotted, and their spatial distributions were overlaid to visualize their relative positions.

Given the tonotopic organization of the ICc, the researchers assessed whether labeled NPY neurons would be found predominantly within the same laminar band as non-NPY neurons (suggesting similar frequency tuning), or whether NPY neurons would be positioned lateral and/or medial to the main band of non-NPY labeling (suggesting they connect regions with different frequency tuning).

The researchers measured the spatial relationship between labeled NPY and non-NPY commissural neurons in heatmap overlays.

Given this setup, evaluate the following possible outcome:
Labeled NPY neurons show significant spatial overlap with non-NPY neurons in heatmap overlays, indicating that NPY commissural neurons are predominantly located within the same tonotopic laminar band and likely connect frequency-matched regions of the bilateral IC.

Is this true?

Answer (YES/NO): NO